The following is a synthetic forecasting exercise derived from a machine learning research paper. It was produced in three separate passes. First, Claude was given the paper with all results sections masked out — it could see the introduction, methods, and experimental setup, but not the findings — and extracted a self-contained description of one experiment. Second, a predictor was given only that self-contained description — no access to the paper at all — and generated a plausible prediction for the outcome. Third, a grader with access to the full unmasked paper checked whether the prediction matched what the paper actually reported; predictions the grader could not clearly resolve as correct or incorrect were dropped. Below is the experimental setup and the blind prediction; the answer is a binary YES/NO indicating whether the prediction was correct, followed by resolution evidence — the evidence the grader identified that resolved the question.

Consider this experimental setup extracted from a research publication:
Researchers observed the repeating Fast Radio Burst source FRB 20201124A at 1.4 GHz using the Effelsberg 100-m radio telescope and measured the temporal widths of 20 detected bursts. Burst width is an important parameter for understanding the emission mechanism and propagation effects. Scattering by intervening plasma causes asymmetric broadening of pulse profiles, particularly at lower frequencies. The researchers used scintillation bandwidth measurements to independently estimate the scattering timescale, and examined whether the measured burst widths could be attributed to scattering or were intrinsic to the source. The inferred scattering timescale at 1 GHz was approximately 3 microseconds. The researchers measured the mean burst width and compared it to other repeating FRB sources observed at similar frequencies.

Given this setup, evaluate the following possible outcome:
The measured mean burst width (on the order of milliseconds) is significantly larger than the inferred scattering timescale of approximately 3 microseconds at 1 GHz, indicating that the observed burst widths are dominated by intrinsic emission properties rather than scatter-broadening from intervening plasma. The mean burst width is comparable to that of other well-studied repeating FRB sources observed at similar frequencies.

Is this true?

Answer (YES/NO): NO